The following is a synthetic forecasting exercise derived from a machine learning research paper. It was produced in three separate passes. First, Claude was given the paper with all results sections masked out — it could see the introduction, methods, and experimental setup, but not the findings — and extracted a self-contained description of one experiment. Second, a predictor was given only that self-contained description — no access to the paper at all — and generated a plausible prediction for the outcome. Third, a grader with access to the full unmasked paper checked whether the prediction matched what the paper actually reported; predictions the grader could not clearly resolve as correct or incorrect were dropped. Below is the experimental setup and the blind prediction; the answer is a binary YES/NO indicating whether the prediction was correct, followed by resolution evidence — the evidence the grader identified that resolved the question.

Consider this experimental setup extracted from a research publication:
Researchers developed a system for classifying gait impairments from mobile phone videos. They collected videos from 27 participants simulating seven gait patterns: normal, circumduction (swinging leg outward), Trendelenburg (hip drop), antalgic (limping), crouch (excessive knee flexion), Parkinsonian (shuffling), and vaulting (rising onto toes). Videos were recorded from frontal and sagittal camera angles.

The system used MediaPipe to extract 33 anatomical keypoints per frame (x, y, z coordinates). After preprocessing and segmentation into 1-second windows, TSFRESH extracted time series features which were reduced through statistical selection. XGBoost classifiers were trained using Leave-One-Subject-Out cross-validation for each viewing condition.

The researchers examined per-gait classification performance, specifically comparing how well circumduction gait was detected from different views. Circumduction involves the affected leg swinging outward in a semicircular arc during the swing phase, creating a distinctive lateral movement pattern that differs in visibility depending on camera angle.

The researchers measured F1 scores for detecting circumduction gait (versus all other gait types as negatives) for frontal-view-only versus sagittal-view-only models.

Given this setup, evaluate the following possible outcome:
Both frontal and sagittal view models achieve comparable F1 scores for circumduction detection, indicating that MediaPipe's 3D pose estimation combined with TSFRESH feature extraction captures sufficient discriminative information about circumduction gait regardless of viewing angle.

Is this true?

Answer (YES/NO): NO